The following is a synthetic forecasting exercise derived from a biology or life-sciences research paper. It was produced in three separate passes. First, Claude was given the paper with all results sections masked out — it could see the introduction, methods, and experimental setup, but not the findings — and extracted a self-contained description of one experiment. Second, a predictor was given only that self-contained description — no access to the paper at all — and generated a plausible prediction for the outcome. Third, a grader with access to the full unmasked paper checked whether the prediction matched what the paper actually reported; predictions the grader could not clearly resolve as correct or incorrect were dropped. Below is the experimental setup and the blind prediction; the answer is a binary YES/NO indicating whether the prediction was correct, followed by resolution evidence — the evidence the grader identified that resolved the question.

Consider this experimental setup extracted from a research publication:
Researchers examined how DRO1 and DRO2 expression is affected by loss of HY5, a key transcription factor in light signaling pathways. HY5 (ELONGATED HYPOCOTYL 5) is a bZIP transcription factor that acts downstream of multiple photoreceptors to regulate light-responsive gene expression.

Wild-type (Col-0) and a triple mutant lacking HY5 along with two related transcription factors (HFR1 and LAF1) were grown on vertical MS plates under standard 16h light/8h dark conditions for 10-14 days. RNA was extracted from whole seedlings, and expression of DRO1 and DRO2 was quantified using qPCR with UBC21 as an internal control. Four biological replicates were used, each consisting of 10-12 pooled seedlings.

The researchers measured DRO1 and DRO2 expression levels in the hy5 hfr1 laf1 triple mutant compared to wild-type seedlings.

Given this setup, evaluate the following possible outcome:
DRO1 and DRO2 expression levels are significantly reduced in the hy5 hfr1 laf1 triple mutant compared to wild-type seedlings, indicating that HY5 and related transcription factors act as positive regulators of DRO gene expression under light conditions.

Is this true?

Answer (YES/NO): YES